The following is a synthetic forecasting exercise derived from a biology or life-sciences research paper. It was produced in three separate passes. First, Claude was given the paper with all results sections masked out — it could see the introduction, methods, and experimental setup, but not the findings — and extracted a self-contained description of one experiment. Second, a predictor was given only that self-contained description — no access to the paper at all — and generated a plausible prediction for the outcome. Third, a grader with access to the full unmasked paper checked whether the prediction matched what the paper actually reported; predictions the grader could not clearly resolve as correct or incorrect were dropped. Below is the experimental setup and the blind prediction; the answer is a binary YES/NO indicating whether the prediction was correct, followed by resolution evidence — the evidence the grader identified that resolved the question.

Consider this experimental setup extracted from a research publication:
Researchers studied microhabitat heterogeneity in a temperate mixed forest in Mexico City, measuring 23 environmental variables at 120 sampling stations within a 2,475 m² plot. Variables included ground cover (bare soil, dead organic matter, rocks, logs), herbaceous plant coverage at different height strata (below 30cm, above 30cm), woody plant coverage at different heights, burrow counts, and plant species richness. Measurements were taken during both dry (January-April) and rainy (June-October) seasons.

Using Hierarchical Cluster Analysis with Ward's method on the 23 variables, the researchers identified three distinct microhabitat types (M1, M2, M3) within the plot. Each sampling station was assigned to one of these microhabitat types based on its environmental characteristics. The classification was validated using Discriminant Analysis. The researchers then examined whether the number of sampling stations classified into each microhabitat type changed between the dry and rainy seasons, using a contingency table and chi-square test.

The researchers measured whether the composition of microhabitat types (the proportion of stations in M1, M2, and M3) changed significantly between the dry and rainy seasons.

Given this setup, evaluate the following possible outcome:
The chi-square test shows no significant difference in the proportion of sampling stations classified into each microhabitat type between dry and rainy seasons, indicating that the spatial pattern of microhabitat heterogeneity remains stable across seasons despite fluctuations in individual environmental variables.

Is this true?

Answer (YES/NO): NO